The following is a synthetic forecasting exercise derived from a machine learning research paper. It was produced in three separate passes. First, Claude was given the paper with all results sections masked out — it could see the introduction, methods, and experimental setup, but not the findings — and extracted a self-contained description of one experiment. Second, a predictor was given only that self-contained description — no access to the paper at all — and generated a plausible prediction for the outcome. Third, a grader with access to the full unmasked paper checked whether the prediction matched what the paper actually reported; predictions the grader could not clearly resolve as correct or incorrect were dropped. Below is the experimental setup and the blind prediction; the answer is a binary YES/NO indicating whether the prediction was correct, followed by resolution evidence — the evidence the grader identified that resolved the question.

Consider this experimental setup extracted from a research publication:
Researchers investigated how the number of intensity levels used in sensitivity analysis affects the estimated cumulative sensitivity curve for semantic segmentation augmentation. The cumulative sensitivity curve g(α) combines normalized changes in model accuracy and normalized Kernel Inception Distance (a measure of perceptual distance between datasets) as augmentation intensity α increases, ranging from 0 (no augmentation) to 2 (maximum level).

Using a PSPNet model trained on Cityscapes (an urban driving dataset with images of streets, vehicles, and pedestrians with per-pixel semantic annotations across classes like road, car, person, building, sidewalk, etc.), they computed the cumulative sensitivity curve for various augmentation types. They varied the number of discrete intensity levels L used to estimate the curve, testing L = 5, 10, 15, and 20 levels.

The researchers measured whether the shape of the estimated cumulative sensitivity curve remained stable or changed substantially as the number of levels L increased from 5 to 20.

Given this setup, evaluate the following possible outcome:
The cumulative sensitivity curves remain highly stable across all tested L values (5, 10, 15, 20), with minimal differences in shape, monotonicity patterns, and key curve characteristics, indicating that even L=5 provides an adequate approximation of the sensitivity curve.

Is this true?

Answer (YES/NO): YES